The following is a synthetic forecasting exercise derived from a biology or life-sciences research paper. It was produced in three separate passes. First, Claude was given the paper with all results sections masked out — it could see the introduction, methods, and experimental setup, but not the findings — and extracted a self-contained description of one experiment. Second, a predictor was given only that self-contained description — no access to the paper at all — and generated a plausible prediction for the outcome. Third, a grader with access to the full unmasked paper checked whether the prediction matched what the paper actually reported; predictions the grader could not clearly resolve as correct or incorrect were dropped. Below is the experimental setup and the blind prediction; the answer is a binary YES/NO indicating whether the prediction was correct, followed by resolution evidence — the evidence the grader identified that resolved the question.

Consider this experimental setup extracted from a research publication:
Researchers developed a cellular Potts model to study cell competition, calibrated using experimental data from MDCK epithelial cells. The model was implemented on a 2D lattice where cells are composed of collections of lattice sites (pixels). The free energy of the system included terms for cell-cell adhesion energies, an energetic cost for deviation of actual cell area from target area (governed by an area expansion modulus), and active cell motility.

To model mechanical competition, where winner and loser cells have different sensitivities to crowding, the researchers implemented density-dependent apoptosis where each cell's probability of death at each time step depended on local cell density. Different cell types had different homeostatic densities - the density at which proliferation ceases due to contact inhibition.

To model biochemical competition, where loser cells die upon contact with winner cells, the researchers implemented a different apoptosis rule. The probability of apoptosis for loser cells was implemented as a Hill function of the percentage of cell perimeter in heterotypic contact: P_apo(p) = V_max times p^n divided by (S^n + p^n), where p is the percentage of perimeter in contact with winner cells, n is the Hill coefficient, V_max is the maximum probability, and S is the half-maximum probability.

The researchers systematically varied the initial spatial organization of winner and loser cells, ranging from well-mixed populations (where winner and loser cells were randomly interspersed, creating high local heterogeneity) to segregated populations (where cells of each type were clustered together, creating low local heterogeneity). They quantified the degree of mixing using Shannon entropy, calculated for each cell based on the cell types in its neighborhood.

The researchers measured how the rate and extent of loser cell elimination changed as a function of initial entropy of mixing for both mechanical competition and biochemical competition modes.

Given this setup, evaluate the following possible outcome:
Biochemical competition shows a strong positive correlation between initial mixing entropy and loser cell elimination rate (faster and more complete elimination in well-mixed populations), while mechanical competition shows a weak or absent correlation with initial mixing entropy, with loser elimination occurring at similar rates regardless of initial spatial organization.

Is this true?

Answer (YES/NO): YES